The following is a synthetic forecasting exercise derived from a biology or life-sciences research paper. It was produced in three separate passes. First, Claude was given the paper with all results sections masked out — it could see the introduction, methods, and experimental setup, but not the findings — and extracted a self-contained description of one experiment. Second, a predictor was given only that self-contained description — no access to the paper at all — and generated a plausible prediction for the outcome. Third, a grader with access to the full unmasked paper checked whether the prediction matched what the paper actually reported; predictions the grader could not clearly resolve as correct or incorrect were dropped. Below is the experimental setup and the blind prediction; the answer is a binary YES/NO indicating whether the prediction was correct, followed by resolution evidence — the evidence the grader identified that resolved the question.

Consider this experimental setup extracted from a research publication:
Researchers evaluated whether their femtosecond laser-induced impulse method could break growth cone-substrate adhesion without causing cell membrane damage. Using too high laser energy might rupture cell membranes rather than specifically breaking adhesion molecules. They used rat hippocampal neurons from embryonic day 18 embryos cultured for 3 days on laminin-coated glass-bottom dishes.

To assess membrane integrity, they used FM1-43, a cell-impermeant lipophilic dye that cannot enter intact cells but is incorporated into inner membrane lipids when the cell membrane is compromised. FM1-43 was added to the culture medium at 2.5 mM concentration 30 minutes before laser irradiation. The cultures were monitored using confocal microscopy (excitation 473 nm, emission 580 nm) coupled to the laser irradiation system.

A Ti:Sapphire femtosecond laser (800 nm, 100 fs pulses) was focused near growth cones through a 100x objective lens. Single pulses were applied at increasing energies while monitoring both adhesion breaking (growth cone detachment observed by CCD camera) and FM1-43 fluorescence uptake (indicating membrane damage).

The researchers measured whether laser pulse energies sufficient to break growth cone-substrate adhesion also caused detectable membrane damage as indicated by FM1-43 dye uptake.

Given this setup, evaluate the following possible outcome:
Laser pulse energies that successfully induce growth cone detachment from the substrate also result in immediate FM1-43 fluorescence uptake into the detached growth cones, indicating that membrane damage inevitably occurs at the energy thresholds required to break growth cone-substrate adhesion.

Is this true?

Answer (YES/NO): NO